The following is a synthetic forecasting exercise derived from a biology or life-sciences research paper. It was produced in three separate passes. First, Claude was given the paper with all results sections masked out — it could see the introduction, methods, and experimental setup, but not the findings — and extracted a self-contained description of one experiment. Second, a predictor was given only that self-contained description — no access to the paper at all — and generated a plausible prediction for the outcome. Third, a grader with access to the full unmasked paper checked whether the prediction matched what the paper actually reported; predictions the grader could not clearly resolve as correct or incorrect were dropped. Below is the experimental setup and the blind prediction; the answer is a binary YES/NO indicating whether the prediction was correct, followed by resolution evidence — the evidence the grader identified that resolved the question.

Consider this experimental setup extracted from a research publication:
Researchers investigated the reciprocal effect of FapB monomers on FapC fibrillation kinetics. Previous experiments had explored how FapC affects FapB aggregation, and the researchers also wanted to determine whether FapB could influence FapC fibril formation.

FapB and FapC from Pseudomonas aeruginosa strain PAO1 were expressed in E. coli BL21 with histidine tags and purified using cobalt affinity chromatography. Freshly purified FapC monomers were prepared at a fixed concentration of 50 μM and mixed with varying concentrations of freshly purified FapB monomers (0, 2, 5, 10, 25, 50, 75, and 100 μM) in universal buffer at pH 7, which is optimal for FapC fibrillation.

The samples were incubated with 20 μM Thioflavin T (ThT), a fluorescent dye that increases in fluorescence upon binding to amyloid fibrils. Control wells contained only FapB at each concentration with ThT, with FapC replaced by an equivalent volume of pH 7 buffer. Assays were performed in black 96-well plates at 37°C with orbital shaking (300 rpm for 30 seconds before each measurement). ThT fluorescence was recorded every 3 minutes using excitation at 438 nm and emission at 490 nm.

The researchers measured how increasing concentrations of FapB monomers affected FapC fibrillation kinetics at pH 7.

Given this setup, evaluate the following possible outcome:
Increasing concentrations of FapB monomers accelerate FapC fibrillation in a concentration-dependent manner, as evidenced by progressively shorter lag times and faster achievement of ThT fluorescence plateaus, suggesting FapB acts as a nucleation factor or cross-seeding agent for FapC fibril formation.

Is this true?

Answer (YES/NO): NO